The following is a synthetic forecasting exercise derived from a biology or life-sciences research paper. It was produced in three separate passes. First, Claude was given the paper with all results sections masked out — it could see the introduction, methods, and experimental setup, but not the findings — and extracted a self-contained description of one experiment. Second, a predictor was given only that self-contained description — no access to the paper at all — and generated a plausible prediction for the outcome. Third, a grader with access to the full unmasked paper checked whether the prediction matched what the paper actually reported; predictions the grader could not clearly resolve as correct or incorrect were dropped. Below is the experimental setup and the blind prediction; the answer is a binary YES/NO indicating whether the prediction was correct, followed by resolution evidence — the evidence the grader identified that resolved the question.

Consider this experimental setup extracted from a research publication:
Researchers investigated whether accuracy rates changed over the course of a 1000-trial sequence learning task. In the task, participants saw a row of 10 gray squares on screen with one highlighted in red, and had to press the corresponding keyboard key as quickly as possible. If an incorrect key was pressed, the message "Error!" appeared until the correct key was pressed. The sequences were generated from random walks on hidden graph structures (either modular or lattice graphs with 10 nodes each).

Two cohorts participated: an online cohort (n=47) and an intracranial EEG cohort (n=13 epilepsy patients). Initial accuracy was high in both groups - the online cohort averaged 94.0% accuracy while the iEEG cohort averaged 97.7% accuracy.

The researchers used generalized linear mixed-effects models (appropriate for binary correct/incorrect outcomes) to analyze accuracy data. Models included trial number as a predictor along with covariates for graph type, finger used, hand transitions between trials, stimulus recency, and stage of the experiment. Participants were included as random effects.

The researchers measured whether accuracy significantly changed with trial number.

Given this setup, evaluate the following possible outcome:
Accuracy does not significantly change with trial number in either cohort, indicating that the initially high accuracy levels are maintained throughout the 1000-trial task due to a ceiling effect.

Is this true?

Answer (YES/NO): NO